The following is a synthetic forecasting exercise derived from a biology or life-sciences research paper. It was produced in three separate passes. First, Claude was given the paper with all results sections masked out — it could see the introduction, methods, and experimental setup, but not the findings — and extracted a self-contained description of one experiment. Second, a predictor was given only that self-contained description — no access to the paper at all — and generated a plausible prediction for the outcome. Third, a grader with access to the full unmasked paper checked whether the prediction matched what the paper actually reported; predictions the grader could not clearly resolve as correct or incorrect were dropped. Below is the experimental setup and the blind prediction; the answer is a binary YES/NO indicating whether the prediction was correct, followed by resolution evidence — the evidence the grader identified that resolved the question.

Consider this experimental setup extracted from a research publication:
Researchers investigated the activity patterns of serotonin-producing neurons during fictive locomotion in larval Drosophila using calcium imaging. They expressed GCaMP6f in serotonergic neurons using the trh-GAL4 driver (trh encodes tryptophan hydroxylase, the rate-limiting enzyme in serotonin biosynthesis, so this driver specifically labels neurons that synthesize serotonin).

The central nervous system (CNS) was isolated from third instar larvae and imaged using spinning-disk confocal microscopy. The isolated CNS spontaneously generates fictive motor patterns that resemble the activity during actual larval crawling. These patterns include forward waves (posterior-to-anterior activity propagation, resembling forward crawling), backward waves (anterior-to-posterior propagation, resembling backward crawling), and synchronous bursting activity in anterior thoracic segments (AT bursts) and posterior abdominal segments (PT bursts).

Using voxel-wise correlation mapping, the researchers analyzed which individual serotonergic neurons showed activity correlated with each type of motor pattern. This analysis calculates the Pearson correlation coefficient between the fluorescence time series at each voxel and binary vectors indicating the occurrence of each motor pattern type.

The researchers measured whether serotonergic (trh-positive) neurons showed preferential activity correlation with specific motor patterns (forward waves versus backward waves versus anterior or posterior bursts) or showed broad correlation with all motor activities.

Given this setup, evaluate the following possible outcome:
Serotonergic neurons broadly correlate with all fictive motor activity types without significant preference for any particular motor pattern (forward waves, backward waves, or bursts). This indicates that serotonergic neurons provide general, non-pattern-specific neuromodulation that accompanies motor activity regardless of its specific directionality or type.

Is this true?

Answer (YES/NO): NO